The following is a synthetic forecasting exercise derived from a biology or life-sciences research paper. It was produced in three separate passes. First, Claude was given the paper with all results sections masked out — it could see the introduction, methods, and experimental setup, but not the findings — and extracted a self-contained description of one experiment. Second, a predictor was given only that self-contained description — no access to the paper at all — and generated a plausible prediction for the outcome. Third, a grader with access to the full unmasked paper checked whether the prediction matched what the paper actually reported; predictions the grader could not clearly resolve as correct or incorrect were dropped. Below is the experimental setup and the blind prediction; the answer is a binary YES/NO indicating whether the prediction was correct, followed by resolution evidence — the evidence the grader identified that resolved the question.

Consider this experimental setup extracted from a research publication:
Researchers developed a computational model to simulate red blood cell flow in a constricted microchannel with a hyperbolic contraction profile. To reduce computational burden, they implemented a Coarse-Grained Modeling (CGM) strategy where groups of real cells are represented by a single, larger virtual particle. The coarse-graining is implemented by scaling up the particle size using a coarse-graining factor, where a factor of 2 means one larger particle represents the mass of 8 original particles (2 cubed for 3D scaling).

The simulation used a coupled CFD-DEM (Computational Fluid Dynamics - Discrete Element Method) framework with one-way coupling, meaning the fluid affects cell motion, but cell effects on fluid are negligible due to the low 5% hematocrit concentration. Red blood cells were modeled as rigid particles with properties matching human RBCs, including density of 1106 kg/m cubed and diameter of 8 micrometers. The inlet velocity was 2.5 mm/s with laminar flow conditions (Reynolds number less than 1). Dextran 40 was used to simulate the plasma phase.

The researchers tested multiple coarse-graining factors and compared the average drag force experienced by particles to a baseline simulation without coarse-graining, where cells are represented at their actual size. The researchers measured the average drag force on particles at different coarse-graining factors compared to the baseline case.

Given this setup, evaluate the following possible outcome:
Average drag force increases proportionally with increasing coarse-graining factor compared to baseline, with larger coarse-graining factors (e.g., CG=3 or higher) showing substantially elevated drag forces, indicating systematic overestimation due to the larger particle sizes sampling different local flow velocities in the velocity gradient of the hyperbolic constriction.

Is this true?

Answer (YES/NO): NO